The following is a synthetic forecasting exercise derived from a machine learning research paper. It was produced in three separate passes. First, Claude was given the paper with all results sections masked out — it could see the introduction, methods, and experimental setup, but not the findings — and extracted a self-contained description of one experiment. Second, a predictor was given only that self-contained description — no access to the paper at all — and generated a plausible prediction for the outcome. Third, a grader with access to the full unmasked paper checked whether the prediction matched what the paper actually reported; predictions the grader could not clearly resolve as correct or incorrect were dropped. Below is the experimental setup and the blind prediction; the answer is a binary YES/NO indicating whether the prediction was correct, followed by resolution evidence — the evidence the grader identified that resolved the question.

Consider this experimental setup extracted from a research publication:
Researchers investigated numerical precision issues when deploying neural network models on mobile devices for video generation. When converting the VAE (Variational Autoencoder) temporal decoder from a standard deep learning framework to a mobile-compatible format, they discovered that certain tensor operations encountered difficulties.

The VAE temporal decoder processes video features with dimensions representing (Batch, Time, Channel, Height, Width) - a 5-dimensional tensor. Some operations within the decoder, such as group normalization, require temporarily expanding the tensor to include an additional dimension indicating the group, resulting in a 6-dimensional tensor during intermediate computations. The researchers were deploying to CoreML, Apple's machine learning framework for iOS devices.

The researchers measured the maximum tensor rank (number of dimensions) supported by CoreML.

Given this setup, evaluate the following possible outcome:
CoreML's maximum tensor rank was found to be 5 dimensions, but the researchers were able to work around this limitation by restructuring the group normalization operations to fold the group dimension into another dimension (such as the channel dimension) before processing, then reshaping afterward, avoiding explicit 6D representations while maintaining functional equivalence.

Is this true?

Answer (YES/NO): NO